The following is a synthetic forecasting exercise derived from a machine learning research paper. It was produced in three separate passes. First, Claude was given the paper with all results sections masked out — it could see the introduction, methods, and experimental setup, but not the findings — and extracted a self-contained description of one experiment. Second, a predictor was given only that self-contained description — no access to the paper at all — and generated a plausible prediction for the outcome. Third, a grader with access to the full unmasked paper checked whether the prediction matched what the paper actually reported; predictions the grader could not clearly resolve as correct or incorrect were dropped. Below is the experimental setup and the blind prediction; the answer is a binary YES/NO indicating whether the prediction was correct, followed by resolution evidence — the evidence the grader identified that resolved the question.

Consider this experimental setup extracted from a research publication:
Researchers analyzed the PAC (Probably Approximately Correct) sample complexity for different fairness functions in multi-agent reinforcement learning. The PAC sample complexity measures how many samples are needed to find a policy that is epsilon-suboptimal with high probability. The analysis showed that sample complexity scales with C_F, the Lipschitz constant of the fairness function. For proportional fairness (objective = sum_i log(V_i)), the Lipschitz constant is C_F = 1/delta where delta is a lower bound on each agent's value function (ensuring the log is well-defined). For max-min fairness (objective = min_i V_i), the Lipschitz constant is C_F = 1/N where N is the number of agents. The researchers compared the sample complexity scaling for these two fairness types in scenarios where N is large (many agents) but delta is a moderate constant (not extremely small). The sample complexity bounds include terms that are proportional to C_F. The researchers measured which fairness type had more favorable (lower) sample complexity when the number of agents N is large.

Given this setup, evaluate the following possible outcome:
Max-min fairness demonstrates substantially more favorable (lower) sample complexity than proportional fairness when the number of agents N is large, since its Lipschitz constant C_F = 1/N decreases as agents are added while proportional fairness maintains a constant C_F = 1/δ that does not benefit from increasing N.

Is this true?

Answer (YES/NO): YES